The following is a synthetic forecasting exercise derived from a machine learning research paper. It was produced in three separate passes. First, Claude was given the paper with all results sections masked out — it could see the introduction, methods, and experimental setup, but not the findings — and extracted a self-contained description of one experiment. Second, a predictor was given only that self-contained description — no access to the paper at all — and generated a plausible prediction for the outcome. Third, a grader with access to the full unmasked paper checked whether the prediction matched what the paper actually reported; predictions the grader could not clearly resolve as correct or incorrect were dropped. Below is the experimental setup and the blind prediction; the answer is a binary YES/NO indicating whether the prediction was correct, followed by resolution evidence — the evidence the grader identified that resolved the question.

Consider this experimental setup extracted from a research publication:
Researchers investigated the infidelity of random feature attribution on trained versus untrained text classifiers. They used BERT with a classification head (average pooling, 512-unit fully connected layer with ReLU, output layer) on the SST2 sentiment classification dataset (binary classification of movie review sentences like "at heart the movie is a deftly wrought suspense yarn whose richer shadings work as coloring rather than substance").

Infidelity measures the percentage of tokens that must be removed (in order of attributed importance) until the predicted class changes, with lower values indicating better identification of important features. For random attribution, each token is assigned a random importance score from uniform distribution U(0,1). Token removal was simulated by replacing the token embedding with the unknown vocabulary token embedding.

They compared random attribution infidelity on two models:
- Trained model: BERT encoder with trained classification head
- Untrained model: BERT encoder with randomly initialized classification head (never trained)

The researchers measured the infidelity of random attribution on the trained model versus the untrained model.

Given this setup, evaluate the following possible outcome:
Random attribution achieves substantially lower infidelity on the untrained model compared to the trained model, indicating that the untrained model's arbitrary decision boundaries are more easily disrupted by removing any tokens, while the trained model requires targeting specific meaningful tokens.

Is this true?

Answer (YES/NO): YES